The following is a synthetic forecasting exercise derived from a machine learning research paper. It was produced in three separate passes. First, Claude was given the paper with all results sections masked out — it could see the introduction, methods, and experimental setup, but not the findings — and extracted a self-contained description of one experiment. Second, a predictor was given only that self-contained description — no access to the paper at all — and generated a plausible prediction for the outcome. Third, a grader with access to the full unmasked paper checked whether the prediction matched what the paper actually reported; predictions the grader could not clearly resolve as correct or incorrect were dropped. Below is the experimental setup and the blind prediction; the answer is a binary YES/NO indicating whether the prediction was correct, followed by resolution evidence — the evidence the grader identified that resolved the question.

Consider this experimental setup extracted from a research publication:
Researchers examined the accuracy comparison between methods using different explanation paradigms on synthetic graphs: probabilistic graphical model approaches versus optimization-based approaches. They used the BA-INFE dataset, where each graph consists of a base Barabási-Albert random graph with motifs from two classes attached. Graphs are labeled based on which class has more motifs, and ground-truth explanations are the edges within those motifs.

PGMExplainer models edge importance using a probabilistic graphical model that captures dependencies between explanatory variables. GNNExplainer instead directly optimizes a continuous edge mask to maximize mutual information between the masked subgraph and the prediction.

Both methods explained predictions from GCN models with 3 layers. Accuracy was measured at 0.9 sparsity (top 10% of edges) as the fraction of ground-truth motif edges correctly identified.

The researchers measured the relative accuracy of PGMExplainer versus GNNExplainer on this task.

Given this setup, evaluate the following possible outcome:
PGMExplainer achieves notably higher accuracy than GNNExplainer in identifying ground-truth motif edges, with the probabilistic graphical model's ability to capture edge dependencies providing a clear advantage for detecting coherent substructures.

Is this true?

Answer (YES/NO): YES